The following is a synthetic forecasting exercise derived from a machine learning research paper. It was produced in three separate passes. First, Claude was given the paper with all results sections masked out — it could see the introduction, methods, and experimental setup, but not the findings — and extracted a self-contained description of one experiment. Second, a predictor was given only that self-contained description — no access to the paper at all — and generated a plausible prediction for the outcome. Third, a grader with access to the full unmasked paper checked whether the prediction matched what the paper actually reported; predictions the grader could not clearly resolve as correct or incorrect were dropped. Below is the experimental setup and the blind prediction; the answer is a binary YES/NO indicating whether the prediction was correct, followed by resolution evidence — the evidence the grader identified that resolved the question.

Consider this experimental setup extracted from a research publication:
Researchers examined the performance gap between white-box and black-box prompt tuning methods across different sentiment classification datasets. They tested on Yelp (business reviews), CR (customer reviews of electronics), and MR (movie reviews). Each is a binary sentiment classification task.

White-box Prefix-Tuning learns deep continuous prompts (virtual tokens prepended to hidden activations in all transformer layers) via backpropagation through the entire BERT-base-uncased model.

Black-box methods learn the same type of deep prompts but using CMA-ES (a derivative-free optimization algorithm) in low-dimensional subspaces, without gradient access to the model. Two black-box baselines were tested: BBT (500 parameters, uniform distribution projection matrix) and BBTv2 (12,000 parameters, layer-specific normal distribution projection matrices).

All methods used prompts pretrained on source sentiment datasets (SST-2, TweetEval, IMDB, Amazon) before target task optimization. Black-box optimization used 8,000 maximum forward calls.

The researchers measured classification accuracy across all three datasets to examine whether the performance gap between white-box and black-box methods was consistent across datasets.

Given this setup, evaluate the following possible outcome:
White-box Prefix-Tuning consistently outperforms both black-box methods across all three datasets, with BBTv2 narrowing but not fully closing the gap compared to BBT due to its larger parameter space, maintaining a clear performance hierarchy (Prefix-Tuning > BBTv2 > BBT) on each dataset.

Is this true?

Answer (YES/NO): NO